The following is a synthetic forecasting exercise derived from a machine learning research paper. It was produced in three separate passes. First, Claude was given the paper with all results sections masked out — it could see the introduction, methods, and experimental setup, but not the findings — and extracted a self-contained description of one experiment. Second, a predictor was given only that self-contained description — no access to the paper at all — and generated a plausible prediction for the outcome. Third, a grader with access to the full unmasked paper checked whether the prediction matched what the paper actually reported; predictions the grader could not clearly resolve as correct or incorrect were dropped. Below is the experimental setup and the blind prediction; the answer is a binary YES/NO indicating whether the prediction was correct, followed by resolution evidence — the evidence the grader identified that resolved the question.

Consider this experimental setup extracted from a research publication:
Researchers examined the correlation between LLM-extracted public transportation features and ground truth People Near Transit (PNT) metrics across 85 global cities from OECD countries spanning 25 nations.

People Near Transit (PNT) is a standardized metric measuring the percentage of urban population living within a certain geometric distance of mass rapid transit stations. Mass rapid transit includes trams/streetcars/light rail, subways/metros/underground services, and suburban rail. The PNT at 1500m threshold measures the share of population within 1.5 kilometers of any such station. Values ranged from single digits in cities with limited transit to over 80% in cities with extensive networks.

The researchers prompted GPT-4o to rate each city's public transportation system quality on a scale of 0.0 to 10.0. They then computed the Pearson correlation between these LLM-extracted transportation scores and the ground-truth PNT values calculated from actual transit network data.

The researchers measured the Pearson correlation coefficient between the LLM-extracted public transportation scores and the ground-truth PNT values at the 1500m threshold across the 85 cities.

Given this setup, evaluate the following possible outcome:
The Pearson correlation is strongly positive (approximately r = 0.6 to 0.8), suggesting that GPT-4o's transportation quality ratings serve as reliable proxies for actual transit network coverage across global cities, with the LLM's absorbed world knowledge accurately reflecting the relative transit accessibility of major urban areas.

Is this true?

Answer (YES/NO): YES